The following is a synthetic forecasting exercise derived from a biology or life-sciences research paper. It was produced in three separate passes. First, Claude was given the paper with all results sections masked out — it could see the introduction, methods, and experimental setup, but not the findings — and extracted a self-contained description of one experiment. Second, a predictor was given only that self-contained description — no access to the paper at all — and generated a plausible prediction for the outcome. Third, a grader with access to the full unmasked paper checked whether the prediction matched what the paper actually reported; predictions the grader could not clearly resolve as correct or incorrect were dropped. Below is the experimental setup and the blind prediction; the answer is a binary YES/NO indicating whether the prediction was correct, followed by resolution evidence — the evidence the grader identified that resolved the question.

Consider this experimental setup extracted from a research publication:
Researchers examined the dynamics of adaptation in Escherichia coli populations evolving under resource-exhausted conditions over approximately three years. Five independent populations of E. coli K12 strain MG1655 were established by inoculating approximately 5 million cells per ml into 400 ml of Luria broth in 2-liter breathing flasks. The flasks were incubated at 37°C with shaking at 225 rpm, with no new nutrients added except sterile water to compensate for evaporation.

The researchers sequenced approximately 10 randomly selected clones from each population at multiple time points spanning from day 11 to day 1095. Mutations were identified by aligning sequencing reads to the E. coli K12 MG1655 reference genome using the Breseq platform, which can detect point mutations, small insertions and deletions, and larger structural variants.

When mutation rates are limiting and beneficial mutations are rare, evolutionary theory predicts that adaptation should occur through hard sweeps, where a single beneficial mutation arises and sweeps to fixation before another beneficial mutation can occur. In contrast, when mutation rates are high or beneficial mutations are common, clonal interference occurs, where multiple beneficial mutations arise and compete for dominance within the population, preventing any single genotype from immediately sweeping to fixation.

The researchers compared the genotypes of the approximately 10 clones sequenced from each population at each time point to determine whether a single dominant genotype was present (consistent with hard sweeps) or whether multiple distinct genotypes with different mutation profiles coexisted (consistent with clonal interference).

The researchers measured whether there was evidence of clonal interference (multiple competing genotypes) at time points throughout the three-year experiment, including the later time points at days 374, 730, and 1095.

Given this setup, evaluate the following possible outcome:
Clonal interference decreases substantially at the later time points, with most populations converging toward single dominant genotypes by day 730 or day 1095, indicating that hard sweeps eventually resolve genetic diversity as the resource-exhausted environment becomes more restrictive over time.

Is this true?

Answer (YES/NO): NO